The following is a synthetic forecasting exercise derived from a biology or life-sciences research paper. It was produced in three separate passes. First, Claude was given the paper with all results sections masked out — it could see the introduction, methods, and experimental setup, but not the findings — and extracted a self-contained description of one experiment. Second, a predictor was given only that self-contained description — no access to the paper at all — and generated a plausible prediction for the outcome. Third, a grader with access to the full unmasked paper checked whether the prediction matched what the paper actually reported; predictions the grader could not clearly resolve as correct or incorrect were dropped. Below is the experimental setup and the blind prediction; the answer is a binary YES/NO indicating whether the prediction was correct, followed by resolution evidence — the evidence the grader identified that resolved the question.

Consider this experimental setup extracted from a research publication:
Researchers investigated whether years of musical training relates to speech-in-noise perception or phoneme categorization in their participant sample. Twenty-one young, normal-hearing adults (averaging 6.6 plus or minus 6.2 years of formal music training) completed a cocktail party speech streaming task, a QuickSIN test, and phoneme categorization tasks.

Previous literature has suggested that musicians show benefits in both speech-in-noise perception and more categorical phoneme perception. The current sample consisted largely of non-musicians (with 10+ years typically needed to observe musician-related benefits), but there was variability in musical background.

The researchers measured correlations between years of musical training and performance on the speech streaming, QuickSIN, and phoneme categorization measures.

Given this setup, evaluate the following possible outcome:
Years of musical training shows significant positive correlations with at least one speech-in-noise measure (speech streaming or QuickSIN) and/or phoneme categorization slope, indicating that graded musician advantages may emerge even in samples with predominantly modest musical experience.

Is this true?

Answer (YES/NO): NO